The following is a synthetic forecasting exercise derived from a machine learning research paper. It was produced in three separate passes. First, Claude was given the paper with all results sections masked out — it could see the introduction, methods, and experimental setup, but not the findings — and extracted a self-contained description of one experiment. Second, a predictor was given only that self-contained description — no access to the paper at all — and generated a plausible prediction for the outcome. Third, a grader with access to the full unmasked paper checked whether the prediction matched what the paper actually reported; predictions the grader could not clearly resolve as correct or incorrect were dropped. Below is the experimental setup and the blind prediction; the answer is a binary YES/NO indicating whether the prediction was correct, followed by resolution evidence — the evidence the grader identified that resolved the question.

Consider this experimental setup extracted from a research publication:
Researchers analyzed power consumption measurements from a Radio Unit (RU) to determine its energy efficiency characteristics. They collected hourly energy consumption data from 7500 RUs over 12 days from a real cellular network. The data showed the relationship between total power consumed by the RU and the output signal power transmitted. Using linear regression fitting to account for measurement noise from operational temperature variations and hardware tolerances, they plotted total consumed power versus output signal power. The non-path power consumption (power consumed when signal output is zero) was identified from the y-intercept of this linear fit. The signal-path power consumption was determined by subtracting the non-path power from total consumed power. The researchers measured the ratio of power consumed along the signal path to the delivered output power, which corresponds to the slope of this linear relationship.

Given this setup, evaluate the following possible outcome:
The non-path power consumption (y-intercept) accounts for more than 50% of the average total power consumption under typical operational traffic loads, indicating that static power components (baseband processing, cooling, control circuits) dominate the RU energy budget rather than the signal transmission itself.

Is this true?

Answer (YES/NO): NO